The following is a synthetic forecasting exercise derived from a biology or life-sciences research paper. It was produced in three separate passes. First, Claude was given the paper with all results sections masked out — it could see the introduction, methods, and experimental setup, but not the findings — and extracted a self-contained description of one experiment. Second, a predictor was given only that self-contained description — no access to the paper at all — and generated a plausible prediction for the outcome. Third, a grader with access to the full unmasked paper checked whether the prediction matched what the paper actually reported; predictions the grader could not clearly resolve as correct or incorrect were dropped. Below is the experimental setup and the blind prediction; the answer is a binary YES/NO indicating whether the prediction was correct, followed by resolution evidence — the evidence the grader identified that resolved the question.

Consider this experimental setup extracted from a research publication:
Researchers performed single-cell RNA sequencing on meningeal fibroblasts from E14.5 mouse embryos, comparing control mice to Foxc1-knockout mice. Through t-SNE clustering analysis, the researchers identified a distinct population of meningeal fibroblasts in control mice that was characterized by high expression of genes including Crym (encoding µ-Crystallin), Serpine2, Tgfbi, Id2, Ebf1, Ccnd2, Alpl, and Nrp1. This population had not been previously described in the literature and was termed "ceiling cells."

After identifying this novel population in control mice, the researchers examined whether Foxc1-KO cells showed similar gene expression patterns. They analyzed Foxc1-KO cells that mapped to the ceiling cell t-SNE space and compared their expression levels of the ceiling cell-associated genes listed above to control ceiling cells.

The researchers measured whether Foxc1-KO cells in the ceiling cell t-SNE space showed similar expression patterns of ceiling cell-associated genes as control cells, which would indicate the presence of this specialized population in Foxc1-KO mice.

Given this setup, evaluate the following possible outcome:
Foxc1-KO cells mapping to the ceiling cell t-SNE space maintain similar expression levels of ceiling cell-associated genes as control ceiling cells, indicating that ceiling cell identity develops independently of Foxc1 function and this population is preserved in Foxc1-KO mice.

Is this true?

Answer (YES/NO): NO